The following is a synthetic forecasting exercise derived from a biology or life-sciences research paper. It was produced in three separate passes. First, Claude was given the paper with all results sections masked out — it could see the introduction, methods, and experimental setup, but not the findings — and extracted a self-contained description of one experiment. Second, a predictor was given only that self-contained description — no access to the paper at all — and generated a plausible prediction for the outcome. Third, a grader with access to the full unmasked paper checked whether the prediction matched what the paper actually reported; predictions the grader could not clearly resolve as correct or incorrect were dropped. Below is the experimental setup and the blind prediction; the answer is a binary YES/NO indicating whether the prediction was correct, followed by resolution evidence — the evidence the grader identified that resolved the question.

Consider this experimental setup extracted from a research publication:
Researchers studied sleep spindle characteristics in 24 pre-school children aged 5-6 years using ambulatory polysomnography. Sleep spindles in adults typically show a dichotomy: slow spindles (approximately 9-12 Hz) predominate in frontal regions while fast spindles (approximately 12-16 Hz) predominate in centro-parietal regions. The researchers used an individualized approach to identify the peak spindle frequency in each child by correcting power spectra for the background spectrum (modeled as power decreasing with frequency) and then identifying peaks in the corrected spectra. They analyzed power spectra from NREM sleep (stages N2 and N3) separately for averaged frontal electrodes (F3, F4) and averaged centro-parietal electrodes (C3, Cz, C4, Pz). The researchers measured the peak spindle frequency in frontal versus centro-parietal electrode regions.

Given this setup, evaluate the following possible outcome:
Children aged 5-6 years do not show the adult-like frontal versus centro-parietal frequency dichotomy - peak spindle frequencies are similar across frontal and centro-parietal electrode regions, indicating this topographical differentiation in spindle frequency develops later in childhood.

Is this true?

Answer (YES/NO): NO